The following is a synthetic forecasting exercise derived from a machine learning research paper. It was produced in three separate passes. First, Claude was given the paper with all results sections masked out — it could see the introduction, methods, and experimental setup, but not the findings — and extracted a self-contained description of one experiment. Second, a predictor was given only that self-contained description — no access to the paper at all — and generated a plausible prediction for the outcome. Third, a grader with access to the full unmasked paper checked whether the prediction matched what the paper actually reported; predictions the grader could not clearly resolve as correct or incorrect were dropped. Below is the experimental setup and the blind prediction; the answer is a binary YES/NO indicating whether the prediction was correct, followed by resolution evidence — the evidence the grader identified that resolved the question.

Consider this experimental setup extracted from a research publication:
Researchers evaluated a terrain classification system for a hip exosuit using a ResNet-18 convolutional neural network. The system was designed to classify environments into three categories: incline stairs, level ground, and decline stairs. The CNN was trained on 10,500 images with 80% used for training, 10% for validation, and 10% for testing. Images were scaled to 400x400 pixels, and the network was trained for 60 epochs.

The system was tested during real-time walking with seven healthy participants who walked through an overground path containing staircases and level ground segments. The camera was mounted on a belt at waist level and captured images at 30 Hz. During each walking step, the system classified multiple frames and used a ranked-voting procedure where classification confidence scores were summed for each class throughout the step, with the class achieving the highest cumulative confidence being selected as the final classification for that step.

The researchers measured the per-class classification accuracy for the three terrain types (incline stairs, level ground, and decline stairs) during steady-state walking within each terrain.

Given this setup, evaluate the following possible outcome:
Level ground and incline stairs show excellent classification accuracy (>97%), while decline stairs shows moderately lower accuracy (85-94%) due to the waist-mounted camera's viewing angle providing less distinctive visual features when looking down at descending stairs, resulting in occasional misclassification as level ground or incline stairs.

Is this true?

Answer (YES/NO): NO